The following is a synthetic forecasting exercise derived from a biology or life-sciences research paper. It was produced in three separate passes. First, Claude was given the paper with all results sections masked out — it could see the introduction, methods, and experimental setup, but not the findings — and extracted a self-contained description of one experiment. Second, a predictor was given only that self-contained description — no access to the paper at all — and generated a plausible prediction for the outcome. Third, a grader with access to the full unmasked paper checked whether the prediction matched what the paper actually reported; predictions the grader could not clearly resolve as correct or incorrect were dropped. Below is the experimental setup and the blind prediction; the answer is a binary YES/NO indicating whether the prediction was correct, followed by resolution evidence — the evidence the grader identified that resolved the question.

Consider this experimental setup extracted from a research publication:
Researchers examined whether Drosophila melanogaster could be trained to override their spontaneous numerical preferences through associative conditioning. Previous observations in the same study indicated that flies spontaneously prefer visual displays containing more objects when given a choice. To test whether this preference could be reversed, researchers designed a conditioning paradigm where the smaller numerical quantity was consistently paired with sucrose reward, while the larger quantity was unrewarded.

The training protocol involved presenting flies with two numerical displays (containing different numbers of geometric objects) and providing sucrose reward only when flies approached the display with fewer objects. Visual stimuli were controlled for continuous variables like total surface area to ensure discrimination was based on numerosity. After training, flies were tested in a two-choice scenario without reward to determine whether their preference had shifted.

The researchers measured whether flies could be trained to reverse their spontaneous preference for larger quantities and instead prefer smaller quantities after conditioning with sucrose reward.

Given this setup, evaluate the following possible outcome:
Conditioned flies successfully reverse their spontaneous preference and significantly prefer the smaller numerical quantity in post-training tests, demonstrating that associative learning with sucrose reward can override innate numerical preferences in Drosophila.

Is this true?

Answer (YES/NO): YES